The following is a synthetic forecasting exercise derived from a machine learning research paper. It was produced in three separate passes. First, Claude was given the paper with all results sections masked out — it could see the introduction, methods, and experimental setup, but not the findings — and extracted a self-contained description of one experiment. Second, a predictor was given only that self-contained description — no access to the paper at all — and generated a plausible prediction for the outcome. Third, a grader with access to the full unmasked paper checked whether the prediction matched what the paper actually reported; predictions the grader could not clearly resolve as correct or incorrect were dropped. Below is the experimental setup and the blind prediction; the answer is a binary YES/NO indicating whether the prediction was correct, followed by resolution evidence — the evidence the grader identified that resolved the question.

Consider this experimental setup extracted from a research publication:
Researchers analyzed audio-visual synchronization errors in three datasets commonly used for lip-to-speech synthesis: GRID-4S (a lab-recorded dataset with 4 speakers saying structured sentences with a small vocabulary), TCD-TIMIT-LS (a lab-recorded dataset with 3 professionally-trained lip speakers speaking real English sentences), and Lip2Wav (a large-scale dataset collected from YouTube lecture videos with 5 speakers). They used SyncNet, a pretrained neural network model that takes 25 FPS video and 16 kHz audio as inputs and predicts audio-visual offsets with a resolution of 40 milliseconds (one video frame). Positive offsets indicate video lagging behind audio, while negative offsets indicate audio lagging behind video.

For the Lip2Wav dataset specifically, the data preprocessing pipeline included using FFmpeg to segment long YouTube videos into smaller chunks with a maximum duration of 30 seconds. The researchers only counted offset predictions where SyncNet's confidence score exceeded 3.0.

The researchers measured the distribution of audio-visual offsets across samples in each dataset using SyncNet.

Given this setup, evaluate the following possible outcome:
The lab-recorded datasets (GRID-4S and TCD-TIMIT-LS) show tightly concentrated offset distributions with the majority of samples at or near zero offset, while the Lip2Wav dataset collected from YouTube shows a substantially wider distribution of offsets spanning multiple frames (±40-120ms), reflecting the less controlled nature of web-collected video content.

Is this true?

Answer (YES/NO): NO